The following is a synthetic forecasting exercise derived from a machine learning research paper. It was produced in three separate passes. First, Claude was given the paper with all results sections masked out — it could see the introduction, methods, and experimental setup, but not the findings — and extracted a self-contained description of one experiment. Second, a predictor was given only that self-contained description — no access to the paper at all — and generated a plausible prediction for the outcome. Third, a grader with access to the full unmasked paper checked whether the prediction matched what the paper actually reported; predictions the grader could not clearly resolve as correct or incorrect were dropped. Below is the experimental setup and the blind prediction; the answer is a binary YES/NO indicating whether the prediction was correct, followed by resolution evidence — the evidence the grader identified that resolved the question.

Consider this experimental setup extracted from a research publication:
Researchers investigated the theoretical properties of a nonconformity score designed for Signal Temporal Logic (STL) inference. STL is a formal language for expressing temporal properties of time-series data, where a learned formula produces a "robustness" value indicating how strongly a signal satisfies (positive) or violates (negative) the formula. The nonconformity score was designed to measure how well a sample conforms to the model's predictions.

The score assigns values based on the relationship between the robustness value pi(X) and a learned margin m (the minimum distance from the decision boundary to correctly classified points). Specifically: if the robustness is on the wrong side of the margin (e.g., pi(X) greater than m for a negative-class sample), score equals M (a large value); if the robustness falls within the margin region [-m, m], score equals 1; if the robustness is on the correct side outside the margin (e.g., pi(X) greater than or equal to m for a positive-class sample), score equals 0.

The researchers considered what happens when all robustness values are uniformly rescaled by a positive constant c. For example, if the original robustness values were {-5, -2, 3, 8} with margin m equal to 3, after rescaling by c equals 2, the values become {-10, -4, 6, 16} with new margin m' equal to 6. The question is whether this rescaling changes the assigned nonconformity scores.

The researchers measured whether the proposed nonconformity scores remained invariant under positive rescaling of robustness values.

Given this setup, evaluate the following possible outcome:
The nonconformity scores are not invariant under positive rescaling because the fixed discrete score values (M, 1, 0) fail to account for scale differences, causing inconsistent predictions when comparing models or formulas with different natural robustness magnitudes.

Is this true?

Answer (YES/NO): NO